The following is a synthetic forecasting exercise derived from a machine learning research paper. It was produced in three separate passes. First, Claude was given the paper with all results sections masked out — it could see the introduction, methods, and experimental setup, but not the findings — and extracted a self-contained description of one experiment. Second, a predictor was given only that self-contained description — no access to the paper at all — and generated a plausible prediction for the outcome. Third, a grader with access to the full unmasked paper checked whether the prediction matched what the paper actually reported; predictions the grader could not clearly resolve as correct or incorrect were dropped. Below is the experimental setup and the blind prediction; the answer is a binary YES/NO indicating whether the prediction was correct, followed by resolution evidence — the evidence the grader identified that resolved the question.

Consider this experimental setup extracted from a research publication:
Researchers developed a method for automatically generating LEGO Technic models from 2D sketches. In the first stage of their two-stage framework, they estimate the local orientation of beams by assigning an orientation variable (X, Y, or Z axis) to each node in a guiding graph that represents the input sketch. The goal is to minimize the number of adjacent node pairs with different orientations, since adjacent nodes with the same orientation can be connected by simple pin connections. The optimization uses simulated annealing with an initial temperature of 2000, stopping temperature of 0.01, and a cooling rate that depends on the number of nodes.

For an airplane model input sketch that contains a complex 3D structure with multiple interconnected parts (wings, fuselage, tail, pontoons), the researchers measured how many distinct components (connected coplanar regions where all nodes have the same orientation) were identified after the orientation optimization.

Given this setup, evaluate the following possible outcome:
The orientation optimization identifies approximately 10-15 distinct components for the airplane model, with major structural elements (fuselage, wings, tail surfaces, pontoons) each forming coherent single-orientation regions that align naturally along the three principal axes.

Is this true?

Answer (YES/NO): NO